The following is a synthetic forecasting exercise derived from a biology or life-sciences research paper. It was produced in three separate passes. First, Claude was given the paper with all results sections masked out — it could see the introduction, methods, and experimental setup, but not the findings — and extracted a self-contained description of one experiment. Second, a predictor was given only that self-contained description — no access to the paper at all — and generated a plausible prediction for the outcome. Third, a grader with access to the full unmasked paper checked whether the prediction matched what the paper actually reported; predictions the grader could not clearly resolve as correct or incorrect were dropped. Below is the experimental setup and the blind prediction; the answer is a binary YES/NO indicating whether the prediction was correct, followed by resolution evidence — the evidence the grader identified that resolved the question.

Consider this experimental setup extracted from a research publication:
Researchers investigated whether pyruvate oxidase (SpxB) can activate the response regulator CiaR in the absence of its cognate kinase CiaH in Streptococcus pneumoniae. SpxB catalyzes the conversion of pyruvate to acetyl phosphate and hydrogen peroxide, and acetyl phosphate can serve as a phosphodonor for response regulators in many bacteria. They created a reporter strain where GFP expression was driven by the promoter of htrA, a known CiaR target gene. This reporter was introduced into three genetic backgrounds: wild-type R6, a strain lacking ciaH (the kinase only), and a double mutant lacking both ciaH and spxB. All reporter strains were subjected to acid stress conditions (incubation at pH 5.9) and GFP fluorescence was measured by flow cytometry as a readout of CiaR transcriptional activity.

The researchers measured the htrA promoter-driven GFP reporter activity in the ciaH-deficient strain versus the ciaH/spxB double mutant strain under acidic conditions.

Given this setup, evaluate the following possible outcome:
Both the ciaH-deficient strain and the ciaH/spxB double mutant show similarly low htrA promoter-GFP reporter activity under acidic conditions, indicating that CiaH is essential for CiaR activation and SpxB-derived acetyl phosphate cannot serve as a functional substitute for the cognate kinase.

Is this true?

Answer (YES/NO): NO